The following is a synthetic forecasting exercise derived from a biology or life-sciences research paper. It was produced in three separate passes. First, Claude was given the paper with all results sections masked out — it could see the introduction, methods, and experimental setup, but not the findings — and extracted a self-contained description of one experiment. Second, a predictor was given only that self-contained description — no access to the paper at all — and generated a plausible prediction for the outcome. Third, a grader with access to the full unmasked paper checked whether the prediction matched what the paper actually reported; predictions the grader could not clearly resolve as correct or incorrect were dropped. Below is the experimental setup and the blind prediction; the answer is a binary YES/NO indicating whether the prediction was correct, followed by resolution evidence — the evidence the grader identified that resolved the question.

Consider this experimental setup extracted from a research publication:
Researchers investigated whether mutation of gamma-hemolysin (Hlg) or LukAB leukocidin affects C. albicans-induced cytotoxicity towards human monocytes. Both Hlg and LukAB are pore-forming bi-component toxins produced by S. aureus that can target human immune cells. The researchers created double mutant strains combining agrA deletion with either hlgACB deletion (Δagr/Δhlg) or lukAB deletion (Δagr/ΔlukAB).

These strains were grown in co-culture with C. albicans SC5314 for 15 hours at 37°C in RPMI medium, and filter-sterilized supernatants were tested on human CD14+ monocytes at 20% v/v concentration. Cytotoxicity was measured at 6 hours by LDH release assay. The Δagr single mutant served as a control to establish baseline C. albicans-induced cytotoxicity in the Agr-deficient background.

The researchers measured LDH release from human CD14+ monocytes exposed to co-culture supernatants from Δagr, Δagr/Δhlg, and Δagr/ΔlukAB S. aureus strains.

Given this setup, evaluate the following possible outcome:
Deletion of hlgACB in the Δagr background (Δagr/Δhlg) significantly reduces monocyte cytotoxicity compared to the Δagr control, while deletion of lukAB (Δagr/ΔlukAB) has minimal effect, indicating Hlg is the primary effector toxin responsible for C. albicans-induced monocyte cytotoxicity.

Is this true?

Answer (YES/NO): NO